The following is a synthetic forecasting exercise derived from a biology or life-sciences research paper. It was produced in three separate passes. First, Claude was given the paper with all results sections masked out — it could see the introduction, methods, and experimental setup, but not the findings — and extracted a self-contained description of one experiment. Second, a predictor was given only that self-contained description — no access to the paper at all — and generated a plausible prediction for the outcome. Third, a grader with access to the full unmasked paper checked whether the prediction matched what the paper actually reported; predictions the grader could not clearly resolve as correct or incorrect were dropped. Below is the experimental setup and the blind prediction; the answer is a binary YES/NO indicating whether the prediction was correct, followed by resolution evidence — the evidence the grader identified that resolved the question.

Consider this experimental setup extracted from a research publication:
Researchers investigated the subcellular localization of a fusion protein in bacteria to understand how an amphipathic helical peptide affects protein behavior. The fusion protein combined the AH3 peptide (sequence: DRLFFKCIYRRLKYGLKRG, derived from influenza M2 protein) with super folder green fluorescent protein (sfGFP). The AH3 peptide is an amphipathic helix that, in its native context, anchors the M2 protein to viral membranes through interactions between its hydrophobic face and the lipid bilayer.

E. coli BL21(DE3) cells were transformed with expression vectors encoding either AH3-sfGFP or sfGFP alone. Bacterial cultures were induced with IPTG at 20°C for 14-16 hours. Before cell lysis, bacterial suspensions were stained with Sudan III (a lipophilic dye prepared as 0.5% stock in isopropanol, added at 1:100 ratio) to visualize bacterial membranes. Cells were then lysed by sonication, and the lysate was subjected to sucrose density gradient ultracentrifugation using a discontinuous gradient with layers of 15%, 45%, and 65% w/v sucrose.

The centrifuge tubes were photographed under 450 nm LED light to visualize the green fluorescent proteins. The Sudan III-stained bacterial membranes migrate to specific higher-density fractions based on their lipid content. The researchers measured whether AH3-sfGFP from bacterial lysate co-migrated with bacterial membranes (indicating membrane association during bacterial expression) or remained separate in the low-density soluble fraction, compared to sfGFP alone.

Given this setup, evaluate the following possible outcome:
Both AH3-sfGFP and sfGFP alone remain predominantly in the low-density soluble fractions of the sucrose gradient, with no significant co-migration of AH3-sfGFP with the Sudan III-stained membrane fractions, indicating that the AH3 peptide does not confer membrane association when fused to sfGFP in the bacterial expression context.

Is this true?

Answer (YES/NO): NO